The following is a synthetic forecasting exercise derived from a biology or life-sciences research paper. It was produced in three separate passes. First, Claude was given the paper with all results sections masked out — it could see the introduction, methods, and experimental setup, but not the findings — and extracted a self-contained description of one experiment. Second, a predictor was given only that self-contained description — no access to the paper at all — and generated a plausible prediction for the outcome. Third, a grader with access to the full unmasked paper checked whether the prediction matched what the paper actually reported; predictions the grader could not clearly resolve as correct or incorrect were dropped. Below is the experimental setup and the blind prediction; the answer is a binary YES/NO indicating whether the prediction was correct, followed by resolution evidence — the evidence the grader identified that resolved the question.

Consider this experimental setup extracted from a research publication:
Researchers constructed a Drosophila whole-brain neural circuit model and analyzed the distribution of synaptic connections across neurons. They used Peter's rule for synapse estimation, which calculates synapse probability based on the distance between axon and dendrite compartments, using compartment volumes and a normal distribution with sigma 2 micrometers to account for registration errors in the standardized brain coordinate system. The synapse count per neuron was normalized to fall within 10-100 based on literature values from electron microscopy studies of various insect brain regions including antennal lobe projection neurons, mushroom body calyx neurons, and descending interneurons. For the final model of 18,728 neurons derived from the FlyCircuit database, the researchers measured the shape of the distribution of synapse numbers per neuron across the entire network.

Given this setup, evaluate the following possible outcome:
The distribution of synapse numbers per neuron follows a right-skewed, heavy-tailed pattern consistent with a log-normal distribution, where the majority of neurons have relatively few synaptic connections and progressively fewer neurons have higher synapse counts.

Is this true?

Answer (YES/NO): YES